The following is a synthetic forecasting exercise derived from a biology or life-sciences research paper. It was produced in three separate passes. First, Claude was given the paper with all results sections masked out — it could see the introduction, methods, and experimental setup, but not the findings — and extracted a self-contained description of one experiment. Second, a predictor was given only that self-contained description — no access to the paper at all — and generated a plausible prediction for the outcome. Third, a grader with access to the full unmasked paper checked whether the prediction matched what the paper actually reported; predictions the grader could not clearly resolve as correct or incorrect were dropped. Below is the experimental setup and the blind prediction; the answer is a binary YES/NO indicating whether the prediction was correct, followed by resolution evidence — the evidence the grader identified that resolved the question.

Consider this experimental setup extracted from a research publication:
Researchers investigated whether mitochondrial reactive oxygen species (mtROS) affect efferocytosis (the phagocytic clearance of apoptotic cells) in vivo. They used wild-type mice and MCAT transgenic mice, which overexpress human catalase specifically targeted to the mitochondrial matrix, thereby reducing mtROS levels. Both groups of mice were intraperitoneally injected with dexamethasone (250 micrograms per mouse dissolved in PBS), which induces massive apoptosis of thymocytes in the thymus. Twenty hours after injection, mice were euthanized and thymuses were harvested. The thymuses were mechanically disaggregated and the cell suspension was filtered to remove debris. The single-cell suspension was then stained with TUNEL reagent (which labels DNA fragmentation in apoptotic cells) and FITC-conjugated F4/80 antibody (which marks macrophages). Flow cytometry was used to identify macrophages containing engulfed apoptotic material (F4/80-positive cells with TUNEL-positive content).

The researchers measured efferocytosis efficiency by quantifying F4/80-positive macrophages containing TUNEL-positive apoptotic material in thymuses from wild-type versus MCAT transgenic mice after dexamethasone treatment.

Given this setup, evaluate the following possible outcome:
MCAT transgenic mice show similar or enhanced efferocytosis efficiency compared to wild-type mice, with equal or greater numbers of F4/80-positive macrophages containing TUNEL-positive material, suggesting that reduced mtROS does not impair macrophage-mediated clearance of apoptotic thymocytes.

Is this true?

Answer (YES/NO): NO